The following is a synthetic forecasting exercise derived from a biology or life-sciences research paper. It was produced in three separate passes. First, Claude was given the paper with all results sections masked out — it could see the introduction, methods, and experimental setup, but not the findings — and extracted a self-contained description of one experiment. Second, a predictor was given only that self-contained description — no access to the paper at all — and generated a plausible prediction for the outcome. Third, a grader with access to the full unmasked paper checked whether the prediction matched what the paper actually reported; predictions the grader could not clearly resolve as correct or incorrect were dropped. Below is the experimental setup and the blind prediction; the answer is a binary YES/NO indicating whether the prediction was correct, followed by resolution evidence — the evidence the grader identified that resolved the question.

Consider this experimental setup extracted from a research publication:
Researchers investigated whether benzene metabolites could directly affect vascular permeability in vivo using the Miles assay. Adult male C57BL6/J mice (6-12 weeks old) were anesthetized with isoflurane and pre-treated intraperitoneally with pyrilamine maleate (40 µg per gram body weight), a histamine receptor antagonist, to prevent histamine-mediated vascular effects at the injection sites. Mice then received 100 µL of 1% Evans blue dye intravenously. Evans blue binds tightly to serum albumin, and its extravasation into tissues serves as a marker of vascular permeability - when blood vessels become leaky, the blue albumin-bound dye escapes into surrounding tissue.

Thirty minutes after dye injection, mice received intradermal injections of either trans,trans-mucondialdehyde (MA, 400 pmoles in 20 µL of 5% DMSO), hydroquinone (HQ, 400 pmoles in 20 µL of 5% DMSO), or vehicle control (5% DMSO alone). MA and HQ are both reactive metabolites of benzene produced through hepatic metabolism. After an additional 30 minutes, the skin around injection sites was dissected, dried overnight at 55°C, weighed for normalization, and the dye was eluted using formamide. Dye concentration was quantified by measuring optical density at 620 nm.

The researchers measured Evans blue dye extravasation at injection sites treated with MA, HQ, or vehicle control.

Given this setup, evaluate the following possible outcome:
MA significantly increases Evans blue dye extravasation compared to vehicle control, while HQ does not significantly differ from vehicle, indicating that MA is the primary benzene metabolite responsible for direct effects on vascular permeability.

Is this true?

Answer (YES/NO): NO